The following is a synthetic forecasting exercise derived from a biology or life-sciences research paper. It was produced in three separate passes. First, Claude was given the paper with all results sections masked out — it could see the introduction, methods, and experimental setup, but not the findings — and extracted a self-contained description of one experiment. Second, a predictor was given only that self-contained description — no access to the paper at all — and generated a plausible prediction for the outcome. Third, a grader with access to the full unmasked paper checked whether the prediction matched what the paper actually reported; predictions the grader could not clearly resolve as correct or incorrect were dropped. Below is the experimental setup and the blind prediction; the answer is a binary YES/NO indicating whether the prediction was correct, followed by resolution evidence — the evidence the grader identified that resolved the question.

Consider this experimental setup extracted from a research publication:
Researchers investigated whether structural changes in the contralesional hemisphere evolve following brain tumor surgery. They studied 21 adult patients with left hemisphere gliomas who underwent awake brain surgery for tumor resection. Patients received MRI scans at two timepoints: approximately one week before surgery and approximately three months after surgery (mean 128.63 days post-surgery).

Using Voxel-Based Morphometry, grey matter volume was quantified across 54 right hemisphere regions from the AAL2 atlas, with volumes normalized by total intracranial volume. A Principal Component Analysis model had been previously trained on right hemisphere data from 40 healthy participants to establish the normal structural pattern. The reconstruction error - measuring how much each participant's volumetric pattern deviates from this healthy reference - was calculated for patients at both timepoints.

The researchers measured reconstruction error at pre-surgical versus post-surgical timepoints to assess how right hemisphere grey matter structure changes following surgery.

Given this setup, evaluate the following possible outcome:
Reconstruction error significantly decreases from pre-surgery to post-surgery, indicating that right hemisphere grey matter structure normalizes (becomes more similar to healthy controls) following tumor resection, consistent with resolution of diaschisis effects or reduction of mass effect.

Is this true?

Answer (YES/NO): NO